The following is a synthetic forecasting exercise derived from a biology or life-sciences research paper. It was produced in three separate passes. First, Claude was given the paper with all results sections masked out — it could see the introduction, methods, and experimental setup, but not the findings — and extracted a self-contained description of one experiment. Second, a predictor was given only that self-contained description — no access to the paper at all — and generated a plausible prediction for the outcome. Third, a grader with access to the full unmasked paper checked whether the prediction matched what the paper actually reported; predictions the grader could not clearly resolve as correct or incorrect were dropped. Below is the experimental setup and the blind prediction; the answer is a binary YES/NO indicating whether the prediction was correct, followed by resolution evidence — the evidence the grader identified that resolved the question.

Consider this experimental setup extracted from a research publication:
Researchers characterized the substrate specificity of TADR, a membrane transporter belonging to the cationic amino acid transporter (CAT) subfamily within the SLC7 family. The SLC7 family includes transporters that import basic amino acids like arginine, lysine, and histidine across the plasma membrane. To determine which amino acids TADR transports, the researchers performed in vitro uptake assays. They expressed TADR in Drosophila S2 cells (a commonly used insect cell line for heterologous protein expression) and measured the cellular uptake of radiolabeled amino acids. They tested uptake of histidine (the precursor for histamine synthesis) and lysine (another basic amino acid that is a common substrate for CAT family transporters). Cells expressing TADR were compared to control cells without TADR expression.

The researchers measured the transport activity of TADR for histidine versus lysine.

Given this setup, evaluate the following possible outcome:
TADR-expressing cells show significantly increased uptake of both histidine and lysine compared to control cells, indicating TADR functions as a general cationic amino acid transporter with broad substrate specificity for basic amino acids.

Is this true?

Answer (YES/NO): NO